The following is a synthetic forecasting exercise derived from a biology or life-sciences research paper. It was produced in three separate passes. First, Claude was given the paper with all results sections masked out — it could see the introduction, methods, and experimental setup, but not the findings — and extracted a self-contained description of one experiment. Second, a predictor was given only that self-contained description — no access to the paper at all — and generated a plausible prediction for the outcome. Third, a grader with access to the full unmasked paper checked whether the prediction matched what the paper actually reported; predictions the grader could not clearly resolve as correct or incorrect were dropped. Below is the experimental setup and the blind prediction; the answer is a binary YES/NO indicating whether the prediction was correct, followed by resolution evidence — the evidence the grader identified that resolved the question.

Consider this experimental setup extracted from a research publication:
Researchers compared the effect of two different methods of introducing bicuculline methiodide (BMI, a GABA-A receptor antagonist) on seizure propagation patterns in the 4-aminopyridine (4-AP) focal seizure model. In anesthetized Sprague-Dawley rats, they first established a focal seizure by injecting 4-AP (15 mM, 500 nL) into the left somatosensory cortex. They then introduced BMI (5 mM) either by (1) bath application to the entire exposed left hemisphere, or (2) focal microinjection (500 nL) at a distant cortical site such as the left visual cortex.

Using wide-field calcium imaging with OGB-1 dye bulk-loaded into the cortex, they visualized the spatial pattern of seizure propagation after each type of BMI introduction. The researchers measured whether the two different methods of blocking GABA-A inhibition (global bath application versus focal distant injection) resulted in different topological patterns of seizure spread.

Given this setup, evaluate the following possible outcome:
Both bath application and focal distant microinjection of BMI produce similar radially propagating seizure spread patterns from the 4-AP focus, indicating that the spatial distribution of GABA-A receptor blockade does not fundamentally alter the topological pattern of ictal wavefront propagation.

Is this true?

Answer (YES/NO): NO